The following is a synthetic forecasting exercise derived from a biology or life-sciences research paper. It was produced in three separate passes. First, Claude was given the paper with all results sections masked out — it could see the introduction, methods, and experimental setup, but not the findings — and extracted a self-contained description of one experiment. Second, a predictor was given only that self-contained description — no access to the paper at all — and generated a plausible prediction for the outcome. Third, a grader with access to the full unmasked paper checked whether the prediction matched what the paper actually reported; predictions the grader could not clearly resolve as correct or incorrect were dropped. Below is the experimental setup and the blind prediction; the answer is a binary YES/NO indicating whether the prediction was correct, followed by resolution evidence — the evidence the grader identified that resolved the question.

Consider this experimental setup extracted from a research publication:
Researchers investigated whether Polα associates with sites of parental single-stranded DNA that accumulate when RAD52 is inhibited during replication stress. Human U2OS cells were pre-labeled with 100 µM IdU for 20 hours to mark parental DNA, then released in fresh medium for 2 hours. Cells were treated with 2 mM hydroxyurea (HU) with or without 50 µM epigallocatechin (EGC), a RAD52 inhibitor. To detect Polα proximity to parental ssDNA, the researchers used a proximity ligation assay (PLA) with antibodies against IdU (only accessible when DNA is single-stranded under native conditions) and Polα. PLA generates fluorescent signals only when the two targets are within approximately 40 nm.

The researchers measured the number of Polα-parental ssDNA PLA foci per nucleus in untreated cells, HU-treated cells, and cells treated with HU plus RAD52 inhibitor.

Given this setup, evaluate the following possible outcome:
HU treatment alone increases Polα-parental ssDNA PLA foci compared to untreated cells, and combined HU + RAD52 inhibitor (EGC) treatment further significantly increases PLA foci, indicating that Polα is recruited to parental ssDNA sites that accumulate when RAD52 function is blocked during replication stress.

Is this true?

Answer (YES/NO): YES